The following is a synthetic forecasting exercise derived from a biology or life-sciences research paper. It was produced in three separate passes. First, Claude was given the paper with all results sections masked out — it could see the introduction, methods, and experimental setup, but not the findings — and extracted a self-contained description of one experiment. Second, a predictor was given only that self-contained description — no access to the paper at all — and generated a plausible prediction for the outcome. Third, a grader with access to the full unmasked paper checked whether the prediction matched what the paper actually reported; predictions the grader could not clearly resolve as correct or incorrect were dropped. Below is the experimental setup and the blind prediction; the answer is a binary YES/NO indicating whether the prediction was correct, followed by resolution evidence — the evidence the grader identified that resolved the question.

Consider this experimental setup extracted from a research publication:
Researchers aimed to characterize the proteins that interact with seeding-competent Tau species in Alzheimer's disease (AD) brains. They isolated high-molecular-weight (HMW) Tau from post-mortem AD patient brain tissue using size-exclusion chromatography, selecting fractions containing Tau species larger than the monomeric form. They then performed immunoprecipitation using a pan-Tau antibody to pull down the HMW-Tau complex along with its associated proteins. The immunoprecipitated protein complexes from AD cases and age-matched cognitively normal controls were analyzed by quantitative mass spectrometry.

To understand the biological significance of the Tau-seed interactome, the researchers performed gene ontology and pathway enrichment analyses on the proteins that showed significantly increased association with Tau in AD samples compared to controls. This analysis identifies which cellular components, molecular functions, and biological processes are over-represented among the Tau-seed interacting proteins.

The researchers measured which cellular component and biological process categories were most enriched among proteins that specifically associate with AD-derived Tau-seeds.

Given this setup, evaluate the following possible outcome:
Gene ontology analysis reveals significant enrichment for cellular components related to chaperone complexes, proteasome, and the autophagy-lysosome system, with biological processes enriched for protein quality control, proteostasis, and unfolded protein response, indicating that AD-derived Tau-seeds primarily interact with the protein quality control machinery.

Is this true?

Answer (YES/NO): NO